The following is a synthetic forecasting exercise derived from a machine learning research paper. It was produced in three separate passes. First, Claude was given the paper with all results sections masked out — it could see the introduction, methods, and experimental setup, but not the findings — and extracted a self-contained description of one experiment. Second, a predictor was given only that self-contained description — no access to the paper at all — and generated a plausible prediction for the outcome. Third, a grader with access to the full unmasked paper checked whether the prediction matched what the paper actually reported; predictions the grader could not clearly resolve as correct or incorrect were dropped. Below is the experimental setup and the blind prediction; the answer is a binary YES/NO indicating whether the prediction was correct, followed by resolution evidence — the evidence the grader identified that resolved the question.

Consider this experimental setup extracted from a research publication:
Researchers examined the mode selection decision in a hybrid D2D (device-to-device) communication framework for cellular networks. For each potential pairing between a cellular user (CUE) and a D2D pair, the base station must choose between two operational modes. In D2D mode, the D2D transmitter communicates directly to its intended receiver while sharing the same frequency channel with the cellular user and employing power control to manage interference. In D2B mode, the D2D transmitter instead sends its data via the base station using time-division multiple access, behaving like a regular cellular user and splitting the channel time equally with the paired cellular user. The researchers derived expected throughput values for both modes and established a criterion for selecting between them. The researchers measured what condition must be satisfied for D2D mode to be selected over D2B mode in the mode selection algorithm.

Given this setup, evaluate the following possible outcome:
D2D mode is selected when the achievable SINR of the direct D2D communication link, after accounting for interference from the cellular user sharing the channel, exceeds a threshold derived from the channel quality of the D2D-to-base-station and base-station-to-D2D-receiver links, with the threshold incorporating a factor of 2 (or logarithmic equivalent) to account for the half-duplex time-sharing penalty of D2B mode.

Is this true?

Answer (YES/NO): NO